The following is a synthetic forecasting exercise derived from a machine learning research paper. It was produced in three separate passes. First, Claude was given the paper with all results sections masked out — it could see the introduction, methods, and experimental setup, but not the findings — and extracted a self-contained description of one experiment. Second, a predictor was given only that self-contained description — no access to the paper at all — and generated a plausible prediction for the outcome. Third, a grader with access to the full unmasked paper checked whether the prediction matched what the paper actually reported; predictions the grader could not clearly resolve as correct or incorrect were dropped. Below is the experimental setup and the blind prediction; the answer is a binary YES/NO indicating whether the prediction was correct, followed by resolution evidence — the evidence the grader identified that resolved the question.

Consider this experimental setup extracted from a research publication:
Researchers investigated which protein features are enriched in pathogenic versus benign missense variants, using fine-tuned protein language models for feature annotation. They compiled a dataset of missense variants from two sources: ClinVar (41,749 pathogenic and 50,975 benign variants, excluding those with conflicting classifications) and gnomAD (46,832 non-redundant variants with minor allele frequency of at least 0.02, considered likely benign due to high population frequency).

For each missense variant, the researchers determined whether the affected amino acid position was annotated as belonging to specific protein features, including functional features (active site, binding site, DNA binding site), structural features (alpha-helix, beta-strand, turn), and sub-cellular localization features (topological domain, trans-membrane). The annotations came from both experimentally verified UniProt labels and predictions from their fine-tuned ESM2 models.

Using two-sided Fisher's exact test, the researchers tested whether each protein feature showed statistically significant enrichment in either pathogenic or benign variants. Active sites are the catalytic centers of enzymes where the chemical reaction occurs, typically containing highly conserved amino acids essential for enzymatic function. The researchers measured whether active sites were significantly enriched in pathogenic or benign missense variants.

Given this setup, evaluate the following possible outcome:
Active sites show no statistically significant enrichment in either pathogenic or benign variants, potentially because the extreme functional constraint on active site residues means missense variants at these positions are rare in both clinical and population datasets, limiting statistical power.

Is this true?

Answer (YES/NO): NO